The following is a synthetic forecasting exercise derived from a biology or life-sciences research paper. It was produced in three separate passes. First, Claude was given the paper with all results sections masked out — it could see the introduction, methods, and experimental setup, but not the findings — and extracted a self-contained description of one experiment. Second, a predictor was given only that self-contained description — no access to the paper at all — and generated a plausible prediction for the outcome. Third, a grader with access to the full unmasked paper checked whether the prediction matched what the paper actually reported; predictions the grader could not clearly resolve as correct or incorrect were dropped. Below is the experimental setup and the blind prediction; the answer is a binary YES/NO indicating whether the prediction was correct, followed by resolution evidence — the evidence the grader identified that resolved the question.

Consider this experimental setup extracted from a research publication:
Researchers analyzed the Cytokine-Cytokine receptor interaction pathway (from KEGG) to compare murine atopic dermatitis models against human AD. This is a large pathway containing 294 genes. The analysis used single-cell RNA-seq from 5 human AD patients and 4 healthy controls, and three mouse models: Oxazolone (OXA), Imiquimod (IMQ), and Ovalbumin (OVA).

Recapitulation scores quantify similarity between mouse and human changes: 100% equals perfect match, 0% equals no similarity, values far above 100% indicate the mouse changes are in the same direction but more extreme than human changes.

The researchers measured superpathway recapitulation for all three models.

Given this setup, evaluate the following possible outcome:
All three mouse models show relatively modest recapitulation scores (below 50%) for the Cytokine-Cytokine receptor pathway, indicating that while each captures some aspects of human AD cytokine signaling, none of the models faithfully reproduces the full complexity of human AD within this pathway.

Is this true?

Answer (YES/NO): NO